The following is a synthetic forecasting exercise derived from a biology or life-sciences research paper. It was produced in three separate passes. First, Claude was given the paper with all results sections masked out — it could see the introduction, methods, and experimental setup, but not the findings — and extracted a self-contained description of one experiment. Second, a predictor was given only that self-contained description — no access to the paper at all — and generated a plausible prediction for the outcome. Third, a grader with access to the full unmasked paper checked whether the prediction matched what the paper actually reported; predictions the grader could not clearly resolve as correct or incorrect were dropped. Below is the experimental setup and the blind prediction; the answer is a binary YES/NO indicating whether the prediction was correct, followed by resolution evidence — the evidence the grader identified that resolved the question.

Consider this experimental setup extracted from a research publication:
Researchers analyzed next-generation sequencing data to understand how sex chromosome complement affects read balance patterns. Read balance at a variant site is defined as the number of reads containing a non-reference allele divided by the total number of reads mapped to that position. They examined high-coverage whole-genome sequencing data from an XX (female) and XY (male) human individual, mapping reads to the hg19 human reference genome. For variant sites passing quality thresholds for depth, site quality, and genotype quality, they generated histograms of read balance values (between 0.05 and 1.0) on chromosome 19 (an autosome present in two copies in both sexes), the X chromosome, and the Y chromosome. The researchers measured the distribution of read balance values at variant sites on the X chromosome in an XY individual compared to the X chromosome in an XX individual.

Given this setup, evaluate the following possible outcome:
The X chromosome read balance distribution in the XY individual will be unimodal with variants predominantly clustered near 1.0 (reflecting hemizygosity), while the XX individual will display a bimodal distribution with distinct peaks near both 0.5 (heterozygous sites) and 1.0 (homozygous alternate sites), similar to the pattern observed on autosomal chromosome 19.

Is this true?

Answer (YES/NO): YES